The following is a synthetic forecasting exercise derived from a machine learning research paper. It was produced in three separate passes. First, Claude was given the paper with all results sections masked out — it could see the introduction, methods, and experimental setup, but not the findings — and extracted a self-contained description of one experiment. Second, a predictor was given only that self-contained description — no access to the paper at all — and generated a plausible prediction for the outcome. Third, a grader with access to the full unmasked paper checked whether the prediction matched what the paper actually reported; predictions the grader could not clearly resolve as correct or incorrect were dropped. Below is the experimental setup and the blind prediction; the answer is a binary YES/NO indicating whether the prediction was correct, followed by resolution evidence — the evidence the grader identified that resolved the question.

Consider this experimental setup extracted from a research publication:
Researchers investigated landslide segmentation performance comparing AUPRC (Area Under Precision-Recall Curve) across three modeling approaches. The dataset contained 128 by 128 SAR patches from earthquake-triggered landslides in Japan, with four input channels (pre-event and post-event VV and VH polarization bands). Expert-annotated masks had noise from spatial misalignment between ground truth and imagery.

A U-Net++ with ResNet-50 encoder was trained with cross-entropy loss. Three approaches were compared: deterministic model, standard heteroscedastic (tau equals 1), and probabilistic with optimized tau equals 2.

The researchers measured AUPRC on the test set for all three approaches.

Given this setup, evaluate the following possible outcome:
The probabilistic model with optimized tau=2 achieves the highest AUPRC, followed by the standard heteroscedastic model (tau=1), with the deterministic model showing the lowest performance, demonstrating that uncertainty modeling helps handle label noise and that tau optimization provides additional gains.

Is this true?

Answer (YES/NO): NO